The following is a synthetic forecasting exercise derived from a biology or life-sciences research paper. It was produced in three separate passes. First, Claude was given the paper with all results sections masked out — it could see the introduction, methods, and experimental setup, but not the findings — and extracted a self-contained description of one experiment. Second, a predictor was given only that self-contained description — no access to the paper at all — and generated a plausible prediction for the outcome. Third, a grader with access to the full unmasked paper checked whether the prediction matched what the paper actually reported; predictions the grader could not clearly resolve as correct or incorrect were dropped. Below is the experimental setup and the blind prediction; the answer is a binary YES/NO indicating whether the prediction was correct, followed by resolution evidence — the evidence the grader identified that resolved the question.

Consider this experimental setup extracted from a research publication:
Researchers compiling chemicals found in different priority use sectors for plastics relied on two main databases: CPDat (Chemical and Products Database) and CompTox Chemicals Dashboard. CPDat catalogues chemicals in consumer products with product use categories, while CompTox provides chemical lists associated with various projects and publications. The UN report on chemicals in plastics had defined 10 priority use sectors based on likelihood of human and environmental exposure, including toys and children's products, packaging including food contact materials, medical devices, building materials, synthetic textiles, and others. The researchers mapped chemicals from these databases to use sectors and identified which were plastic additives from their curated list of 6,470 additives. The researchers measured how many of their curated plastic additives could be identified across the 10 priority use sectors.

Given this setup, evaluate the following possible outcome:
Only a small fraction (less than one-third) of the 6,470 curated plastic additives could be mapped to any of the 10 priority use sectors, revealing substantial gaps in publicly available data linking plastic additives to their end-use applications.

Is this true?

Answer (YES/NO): NO